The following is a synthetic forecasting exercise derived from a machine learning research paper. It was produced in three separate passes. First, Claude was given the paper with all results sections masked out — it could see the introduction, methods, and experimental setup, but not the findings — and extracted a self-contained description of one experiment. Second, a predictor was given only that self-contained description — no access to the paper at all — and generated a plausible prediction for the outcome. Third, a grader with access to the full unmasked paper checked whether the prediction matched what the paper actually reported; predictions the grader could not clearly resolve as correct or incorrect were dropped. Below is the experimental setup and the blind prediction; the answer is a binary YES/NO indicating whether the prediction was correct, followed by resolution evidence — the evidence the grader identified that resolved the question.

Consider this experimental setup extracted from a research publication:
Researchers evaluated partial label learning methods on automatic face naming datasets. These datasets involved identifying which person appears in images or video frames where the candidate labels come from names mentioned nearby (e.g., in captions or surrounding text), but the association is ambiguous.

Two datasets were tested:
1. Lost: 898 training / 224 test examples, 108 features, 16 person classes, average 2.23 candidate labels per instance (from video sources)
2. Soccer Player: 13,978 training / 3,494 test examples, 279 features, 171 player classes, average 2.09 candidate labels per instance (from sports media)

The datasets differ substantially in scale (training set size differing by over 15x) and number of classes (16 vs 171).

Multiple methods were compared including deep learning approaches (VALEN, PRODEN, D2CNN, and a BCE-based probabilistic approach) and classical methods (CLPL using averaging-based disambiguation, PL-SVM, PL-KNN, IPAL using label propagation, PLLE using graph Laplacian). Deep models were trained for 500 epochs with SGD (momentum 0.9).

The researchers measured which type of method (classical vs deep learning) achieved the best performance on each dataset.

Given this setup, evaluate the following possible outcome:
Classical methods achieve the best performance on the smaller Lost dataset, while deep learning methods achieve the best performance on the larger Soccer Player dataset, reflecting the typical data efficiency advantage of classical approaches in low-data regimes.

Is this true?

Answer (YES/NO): NO